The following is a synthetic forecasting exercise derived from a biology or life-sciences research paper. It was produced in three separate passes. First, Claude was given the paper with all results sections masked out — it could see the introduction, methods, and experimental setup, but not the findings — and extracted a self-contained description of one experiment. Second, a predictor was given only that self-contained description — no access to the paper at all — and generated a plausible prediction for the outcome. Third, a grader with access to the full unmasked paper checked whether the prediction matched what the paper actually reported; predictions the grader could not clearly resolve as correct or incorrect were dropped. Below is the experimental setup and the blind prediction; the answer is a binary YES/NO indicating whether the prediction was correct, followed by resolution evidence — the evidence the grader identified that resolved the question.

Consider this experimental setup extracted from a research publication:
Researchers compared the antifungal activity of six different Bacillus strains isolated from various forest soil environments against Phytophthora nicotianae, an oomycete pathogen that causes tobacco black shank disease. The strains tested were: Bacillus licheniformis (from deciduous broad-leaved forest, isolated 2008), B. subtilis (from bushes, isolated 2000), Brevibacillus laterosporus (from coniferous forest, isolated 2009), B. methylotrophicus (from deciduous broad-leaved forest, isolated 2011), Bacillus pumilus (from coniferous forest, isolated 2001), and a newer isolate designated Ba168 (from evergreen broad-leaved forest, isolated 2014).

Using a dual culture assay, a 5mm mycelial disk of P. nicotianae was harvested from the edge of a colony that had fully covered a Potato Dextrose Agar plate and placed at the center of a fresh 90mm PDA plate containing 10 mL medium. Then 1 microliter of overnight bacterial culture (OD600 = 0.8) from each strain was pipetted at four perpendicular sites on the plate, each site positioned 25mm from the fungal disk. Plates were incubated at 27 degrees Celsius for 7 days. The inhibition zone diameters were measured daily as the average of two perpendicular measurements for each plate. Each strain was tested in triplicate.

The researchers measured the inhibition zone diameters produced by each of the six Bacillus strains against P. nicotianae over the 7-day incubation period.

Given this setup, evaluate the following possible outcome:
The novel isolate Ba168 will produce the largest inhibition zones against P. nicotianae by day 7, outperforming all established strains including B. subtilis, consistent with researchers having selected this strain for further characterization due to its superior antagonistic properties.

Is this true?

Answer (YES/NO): YES